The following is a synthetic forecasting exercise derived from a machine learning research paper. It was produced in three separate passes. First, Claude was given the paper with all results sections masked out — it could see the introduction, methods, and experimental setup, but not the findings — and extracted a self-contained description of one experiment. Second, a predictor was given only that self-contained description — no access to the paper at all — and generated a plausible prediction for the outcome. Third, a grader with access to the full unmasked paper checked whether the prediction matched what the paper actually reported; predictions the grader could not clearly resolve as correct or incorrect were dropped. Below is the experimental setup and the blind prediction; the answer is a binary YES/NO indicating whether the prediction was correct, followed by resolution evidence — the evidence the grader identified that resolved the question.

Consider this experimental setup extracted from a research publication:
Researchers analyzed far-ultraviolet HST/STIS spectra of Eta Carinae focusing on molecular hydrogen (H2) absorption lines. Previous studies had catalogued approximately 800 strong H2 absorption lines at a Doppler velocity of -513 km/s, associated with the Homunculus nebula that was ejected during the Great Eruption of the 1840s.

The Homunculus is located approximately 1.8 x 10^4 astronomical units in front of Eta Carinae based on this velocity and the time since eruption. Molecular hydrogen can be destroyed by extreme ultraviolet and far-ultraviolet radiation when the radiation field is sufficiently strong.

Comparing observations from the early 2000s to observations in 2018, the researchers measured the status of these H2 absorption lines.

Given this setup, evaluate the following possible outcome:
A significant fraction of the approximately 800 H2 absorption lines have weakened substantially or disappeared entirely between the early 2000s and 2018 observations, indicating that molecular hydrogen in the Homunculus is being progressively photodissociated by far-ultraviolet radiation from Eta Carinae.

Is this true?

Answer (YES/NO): YES